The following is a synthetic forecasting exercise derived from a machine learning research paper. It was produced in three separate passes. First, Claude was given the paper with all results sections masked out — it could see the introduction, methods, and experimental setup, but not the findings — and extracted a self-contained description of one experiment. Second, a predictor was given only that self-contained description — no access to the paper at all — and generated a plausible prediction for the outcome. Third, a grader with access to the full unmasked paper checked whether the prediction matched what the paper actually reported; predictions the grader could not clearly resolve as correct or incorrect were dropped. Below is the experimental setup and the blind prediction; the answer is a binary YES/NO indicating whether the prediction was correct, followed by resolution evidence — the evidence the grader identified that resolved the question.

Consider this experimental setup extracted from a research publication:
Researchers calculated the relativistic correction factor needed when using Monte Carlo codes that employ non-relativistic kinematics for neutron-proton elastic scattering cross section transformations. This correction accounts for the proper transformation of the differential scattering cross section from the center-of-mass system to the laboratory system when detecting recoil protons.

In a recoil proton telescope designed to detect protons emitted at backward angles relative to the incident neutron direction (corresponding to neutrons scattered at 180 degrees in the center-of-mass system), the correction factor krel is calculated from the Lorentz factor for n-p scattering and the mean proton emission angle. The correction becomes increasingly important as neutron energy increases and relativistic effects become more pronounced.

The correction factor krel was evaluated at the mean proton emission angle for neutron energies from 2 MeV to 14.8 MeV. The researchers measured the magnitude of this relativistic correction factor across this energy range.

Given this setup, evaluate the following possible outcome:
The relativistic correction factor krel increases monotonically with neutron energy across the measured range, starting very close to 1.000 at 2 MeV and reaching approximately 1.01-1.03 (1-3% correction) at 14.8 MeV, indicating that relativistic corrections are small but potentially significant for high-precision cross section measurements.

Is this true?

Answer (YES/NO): NO